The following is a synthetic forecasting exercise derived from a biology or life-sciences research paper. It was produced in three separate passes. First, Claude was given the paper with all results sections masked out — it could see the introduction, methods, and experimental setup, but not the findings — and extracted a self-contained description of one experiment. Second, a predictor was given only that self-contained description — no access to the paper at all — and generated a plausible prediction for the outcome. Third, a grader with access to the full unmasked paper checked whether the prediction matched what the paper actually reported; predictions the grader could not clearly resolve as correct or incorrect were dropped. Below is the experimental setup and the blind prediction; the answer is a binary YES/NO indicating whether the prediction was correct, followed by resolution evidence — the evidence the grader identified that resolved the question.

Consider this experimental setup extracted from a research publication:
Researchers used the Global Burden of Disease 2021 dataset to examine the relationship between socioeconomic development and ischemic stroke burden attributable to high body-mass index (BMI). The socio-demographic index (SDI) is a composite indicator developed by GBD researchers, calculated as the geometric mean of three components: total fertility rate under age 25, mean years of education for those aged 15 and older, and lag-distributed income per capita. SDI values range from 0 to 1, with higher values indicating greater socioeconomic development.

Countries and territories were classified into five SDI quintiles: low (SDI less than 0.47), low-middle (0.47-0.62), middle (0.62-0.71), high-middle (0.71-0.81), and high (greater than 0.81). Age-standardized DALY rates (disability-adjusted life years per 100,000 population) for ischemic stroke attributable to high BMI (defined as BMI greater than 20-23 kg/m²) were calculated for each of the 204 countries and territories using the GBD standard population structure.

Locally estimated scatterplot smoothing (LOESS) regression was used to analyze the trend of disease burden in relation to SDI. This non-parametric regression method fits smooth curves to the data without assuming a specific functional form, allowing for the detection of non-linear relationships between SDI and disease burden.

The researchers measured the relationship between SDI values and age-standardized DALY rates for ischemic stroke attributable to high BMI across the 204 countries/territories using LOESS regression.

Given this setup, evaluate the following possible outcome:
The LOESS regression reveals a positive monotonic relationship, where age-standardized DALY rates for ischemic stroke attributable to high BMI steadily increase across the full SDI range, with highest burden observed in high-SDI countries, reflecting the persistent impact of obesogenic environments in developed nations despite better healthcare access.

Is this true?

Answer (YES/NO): NO